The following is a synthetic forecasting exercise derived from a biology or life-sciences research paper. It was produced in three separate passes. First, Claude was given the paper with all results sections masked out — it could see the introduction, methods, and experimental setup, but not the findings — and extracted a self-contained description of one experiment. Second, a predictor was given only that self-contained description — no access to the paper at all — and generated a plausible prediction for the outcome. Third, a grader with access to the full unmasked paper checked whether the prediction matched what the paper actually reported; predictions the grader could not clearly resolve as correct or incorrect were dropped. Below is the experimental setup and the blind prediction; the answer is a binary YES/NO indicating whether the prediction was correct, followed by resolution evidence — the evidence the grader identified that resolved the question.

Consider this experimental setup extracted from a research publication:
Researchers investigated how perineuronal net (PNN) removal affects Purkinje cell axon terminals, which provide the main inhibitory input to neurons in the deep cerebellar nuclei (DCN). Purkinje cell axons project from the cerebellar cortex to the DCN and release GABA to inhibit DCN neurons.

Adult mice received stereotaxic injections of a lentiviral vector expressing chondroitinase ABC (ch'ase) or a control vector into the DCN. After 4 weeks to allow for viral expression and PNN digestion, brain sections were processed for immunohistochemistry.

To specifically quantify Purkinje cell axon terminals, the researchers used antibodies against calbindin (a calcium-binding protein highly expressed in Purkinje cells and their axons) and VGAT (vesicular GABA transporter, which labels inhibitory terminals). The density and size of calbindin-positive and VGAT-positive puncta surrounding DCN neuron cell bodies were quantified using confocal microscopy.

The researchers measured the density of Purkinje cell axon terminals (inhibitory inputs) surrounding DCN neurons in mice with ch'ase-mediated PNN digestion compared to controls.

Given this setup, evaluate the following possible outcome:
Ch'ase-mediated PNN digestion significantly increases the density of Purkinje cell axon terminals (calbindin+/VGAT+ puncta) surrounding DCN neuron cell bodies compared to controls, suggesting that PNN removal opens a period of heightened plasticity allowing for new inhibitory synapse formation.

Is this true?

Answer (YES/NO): YES